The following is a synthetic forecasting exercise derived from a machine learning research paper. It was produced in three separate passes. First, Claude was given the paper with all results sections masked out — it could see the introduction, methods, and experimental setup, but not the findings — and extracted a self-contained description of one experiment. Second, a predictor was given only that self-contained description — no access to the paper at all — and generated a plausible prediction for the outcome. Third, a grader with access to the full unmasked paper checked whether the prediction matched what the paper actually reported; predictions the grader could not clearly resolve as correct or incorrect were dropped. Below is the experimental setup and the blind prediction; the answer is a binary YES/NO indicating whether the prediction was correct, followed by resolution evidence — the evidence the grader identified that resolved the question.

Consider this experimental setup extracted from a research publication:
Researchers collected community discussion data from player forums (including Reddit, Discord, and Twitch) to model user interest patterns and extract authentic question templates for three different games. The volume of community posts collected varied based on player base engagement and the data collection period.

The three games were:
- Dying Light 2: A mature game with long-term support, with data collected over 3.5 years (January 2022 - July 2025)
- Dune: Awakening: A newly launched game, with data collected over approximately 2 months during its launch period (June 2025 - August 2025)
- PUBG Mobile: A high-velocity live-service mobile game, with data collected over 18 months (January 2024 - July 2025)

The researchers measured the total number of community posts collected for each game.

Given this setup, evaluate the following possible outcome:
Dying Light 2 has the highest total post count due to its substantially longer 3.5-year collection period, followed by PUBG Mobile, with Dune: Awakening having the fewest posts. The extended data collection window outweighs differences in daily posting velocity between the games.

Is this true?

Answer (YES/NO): NO